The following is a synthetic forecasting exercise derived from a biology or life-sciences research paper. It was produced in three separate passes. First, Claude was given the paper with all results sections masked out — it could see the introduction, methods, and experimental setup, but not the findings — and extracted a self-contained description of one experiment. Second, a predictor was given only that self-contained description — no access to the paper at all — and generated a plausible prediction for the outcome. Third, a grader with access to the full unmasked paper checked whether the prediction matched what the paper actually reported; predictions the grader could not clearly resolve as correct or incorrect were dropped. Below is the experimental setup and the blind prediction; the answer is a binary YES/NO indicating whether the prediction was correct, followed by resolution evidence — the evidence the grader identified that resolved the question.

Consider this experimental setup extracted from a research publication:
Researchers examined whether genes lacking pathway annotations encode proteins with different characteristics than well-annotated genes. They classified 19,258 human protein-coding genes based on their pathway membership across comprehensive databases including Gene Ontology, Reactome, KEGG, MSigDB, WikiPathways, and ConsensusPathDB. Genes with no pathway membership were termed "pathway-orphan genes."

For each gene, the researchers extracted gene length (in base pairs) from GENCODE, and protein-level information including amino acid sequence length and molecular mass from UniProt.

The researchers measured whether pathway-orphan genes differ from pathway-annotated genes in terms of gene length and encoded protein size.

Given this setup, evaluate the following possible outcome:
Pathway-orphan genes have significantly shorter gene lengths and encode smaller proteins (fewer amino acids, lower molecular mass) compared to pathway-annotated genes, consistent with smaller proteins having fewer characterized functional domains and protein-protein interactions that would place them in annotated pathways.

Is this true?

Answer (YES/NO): YES